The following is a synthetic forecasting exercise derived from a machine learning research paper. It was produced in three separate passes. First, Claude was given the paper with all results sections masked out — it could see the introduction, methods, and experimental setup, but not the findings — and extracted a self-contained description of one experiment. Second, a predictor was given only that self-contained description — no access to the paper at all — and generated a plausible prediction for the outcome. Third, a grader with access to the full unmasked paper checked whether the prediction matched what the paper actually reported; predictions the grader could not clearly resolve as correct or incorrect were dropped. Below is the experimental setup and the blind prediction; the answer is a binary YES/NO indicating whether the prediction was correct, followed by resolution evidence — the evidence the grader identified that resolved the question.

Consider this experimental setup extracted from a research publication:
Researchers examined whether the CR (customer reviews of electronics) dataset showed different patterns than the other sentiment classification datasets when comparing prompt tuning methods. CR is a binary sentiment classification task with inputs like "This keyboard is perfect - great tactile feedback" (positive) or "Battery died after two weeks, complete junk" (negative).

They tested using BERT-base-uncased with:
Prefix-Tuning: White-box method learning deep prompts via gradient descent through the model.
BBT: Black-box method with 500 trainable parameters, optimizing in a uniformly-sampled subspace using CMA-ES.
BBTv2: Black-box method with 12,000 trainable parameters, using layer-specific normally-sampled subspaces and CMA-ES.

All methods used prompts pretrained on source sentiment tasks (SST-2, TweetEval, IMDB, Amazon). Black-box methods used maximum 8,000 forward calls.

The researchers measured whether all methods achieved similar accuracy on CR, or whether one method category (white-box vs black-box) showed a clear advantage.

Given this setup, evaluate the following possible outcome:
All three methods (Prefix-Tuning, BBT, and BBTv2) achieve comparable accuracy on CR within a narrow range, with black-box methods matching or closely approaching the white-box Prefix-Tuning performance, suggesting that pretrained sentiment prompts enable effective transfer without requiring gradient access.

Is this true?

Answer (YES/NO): YES